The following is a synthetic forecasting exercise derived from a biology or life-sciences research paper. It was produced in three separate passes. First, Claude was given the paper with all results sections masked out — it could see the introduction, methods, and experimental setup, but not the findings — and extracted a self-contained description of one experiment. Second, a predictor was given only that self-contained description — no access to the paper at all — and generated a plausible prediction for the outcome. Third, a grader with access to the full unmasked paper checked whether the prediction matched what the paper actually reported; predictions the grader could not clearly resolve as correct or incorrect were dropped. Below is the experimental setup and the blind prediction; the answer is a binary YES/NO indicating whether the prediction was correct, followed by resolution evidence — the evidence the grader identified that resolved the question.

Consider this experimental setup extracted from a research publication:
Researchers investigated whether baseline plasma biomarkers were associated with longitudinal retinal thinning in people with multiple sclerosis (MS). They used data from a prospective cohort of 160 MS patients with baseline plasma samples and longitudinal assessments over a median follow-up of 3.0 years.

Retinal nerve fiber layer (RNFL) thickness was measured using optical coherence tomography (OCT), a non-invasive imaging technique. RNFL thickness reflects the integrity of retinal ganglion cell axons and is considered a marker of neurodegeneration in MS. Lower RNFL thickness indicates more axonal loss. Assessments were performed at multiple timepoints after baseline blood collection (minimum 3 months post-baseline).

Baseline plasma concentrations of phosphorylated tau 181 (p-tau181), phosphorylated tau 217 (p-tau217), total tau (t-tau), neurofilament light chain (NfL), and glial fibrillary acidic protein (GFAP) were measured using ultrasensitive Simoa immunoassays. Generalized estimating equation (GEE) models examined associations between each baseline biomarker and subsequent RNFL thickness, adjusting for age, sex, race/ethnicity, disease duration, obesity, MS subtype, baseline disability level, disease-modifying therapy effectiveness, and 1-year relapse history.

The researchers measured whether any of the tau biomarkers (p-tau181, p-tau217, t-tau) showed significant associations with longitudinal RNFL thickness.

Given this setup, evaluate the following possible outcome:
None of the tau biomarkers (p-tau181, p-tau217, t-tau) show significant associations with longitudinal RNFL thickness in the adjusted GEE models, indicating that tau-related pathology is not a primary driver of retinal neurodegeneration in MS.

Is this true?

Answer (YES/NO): NO